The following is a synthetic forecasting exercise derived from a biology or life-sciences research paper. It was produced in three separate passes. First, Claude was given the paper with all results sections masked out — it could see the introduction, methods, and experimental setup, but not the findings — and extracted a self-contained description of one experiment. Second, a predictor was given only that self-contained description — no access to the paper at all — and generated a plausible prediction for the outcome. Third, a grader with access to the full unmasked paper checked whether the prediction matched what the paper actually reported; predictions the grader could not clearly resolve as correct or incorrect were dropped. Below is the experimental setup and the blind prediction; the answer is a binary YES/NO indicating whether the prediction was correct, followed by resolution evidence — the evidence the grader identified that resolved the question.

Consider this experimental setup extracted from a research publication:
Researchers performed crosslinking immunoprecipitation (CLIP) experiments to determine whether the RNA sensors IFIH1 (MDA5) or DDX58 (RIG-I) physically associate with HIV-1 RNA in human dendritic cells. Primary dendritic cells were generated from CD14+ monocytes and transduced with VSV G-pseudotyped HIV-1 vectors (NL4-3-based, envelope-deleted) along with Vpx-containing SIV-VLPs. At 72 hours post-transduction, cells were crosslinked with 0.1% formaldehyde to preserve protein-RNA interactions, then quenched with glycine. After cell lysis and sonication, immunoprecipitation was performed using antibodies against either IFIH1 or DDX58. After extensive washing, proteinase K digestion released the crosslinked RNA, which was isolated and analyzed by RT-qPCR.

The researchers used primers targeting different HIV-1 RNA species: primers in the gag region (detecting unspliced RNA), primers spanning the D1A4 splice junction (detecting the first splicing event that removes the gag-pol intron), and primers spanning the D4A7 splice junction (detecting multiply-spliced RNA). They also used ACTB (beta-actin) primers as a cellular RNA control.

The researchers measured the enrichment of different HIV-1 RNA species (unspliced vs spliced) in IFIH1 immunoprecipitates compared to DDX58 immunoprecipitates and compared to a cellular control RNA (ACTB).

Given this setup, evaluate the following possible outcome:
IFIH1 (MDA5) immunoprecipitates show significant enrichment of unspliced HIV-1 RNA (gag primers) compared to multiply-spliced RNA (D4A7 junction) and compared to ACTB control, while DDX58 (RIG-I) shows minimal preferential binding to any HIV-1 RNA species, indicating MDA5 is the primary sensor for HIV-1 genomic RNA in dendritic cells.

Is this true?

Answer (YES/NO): YES